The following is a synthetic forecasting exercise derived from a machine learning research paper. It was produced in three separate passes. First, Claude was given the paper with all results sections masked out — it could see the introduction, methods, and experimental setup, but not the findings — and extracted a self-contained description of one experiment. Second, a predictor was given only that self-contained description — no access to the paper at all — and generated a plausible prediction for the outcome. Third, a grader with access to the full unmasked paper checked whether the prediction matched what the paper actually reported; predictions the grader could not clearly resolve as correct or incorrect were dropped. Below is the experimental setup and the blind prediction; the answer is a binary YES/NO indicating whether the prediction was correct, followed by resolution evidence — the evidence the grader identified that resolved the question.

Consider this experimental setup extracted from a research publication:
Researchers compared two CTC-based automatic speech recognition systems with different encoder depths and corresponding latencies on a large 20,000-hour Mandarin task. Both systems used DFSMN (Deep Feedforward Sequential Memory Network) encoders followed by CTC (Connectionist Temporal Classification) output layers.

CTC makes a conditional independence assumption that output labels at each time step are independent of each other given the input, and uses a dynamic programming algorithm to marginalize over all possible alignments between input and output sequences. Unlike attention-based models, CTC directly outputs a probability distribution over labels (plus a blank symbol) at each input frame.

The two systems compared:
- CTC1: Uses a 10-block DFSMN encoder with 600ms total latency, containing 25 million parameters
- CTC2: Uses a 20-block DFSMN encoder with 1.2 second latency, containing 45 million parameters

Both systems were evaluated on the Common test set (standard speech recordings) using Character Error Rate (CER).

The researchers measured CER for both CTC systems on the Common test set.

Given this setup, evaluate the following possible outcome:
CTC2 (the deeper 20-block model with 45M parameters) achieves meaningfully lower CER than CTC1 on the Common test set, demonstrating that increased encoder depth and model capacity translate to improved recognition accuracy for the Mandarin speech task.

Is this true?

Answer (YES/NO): YES